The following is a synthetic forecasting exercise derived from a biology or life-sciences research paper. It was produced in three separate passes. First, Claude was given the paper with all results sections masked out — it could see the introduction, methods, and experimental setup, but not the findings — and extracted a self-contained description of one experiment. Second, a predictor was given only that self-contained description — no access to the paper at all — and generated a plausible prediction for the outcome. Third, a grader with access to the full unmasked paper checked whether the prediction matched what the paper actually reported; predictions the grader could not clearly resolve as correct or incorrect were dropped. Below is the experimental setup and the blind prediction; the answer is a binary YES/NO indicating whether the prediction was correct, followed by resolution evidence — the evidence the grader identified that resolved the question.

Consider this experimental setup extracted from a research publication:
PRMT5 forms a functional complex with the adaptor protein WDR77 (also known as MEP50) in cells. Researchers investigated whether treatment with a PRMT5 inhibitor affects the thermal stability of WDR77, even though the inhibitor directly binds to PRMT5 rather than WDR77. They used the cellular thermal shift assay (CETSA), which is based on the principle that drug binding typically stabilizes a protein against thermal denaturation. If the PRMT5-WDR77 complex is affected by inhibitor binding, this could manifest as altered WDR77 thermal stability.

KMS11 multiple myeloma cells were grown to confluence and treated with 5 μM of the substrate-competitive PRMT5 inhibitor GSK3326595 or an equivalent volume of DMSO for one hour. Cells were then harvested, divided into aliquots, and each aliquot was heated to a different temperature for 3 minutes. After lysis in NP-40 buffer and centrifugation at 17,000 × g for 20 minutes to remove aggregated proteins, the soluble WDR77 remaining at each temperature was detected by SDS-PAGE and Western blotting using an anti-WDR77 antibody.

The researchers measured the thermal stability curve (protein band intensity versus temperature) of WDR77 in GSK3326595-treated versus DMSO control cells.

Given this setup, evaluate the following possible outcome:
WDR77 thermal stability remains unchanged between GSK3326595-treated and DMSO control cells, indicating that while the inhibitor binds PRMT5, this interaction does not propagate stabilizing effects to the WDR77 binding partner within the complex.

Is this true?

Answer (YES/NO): NO